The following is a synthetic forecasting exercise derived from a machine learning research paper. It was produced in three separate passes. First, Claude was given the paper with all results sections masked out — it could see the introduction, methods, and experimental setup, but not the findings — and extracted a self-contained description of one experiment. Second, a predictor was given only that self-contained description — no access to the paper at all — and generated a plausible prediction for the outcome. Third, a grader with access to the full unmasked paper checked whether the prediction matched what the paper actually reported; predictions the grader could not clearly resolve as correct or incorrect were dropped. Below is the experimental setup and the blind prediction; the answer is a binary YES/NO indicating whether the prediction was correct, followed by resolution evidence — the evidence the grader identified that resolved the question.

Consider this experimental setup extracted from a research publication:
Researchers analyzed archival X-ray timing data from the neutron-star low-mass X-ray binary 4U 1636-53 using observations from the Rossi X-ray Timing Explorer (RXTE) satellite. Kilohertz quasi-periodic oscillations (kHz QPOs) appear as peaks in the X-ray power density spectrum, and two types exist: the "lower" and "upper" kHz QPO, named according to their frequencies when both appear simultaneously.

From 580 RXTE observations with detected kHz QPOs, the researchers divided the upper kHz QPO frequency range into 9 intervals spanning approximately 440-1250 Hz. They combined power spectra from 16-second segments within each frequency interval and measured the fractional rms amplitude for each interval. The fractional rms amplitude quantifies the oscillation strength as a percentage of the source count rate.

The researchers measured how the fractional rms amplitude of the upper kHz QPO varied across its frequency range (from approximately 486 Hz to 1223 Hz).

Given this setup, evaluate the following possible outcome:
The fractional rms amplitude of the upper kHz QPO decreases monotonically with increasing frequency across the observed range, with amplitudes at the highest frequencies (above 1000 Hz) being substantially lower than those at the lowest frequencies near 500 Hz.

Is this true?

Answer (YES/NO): NO